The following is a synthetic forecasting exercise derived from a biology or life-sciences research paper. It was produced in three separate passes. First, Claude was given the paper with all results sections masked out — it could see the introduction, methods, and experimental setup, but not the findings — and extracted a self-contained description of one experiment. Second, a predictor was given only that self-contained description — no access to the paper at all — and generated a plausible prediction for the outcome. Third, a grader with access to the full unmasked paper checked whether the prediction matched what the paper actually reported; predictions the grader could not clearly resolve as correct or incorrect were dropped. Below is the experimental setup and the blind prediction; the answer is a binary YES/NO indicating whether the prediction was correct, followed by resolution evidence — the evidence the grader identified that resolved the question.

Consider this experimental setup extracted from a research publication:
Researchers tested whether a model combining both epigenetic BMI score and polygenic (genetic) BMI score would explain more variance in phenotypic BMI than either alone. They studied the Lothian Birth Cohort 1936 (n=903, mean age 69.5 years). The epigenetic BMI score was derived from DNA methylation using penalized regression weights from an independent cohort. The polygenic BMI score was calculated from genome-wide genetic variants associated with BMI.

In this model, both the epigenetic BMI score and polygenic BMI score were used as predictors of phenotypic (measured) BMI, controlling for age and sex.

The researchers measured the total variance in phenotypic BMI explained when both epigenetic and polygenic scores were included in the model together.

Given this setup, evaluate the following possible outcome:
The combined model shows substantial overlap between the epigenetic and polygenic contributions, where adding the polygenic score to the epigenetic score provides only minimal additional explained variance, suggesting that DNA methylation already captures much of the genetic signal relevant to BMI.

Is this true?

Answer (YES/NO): NO